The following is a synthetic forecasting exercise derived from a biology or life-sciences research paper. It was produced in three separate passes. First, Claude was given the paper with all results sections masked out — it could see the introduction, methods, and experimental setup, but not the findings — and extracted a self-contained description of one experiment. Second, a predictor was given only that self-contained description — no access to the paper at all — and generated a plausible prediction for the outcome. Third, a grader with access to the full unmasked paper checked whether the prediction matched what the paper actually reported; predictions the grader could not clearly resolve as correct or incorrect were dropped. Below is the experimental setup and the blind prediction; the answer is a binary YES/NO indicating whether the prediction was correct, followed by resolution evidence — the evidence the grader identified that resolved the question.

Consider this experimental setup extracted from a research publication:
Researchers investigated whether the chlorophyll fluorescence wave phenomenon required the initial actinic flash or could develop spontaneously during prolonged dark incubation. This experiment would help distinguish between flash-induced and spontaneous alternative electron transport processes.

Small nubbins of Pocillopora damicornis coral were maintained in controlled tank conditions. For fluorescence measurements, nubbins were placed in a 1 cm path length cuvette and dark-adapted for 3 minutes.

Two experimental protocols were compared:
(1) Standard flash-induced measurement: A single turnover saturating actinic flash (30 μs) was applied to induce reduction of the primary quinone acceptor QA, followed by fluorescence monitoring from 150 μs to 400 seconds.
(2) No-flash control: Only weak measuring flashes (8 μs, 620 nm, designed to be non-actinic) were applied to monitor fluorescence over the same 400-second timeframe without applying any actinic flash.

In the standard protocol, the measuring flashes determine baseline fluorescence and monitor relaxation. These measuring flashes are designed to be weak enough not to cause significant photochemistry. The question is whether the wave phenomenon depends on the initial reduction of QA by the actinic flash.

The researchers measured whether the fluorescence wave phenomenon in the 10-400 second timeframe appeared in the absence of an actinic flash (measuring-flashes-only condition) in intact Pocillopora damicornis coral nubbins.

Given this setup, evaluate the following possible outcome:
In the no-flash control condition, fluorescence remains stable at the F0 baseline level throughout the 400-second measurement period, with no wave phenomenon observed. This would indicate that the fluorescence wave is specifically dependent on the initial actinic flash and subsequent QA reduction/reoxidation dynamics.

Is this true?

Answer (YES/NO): NO